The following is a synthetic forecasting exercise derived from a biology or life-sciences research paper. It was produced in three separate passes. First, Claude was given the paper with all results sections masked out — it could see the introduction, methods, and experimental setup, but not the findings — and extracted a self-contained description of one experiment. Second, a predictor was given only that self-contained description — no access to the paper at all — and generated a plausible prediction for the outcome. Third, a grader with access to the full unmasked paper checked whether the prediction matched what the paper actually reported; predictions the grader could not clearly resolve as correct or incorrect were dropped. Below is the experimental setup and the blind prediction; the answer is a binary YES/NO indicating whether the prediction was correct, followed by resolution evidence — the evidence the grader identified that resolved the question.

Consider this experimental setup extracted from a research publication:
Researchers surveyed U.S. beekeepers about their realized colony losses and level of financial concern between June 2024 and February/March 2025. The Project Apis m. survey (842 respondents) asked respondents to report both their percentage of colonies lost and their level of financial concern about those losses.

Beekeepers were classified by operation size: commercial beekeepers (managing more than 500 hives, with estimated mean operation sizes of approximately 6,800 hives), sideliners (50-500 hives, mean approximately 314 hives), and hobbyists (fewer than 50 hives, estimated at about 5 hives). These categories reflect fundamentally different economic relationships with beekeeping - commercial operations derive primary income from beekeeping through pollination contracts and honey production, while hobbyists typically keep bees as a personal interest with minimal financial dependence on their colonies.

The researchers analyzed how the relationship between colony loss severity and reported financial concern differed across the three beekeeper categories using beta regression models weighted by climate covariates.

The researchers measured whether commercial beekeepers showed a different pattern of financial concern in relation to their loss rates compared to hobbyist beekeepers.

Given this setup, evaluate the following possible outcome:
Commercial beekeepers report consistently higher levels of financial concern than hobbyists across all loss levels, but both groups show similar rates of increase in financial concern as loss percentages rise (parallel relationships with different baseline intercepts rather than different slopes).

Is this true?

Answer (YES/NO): NO